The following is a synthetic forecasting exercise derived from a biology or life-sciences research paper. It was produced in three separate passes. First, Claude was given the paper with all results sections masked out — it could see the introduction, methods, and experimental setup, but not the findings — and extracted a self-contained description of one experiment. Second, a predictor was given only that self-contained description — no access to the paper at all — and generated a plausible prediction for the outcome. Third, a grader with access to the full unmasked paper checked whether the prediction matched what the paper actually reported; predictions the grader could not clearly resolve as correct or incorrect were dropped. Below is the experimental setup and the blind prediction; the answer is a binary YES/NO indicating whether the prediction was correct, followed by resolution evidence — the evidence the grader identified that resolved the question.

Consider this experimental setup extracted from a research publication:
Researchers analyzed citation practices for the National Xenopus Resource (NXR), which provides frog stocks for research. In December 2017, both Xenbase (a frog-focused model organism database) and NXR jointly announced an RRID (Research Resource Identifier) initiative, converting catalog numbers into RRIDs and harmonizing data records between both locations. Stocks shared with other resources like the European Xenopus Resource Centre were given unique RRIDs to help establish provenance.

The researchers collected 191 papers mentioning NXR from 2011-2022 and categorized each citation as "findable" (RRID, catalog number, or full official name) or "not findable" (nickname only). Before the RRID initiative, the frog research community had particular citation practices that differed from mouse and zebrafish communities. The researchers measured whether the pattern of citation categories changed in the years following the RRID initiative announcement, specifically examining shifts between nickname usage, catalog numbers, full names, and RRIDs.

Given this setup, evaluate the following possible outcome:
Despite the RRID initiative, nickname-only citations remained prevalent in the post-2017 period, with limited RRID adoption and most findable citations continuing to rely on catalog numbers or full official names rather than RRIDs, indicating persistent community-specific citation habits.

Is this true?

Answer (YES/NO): NO